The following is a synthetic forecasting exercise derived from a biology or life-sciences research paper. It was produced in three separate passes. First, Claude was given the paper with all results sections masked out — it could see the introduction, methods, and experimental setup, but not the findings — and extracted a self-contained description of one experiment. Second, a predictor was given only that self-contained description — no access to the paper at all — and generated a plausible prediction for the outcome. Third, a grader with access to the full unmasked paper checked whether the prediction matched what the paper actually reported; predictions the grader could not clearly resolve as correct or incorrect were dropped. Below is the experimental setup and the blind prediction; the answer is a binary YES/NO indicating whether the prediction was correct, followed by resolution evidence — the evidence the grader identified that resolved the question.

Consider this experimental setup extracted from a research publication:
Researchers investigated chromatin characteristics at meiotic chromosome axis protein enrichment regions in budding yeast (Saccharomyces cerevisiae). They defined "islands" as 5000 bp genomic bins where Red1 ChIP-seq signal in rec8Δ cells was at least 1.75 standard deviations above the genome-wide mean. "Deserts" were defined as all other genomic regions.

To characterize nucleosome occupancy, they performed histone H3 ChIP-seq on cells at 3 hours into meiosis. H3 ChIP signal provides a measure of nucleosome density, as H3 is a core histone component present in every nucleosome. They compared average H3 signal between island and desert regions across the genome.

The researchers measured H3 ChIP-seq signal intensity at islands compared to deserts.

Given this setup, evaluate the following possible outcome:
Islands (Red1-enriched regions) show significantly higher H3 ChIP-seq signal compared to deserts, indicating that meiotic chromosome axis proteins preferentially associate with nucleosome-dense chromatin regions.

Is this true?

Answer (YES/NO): YES